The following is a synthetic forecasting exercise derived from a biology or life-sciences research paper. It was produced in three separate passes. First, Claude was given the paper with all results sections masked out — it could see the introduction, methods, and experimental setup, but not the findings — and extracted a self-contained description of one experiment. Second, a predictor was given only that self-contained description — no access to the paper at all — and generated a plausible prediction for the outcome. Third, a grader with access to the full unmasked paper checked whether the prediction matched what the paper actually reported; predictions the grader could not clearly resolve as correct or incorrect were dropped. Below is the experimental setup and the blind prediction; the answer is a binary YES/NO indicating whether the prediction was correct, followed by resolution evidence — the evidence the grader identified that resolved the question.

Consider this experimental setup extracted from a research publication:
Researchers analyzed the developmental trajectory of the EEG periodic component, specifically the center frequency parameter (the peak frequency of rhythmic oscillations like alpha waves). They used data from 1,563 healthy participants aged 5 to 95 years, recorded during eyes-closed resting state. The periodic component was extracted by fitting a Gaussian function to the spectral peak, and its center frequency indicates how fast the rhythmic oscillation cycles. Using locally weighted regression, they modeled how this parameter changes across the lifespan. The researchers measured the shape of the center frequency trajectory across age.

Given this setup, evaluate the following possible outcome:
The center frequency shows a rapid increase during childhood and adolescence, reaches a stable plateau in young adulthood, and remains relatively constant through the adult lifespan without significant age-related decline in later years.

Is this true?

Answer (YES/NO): NO